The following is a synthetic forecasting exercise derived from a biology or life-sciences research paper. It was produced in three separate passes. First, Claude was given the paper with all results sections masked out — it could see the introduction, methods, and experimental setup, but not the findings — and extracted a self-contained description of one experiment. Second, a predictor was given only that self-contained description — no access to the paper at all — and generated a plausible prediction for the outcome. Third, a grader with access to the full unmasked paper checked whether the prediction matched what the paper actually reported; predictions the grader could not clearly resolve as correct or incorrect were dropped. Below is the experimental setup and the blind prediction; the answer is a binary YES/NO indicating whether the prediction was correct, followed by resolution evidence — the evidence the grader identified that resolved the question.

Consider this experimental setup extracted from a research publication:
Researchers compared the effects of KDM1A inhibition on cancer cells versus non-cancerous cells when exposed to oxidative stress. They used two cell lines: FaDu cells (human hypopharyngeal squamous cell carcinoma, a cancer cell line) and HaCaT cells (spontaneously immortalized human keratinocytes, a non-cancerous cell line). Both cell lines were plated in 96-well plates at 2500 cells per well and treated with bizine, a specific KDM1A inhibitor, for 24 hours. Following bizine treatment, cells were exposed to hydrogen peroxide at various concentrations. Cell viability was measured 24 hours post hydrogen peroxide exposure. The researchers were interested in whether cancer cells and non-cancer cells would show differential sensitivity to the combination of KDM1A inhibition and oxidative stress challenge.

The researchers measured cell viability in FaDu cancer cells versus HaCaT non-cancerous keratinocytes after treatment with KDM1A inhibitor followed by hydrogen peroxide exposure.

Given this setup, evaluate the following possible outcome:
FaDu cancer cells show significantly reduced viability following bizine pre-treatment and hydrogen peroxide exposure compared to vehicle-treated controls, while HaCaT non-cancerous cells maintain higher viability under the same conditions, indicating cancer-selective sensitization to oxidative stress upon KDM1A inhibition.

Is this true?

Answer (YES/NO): NO